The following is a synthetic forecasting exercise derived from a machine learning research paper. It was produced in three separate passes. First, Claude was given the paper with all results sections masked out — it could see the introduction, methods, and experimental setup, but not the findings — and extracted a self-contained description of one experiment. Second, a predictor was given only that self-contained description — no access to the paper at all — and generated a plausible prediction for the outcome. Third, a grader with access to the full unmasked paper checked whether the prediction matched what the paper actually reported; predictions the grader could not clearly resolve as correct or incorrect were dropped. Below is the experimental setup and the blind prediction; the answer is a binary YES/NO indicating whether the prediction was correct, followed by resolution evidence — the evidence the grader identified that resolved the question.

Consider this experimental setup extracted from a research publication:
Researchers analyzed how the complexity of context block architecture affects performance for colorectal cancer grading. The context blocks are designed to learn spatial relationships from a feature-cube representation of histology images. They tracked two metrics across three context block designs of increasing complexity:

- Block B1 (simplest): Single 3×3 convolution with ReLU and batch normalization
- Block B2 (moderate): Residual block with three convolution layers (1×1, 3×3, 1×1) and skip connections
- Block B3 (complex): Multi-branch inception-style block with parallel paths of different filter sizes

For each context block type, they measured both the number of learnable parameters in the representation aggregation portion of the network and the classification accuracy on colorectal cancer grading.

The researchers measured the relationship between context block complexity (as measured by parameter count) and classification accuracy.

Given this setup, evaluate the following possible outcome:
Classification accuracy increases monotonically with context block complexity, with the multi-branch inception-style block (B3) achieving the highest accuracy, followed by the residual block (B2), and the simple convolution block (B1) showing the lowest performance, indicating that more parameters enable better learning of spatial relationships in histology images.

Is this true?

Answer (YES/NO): NO